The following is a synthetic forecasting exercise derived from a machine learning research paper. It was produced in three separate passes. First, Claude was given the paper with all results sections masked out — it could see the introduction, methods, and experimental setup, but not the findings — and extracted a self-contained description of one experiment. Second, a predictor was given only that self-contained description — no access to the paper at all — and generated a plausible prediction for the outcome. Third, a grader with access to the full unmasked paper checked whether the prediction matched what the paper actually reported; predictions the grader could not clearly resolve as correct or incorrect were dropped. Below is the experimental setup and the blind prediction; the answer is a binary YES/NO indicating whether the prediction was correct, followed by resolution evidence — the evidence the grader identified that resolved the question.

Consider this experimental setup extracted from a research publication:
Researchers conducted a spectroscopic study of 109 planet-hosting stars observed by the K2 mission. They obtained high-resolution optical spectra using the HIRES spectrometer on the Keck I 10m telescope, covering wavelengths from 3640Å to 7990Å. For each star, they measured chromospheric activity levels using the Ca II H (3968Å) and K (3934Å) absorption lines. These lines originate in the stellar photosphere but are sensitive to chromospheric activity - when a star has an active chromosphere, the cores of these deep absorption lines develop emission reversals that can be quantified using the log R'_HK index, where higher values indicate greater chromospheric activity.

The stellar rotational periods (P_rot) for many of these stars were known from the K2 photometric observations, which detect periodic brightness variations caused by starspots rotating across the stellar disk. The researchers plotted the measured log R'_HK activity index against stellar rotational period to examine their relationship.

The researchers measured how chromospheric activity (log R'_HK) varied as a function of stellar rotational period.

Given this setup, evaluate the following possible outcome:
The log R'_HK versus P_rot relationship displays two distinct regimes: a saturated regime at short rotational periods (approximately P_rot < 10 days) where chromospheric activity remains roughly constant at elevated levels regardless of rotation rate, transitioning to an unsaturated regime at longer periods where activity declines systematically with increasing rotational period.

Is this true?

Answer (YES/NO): NO